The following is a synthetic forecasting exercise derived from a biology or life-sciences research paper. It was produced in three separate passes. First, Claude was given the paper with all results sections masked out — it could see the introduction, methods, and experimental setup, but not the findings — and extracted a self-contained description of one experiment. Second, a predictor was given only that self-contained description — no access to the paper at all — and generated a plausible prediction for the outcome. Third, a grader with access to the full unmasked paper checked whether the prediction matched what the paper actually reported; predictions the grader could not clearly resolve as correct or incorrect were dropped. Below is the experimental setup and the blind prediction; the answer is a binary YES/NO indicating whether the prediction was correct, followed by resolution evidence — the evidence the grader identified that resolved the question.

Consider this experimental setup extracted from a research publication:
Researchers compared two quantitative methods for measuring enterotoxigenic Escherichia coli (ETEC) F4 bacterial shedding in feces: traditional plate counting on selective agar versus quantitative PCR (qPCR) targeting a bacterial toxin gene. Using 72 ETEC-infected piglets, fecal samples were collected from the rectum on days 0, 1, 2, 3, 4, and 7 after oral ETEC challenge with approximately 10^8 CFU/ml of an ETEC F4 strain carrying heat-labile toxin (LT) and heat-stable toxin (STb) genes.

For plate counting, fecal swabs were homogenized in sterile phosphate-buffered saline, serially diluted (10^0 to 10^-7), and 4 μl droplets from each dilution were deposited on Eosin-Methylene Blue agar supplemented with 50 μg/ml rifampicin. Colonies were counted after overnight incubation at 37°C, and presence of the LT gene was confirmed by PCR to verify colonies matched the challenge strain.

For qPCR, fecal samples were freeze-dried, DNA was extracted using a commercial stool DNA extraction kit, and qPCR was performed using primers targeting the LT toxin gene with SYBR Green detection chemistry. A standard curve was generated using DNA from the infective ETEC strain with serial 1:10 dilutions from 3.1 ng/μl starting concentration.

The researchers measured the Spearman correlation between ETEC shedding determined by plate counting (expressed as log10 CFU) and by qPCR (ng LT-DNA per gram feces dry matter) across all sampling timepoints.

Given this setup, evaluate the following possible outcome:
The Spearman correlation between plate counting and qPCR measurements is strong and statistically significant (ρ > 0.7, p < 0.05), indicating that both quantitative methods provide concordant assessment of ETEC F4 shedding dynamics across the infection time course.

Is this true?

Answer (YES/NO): NO